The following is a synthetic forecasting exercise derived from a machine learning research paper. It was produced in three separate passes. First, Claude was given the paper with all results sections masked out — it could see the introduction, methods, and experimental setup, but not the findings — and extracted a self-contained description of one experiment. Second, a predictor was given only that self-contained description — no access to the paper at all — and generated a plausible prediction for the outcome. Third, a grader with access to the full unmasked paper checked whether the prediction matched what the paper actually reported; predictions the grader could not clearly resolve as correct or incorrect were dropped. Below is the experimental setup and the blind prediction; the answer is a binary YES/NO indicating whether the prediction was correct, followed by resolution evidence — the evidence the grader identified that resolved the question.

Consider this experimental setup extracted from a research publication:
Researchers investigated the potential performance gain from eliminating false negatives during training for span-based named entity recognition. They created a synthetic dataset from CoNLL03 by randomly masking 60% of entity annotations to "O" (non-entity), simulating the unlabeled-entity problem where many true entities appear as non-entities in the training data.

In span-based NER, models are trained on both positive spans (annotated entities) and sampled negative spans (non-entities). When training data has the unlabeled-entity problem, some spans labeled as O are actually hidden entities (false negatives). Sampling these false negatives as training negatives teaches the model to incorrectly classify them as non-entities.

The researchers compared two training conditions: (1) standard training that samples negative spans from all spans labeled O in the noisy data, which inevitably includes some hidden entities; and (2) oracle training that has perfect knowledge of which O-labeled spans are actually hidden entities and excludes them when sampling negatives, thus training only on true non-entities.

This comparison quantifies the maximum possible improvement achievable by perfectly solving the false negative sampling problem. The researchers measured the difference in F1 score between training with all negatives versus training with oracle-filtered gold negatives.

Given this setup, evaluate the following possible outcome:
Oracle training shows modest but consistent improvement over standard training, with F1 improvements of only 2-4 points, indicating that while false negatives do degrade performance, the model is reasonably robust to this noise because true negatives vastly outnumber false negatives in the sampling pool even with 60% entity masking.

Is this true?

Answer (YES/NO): YES